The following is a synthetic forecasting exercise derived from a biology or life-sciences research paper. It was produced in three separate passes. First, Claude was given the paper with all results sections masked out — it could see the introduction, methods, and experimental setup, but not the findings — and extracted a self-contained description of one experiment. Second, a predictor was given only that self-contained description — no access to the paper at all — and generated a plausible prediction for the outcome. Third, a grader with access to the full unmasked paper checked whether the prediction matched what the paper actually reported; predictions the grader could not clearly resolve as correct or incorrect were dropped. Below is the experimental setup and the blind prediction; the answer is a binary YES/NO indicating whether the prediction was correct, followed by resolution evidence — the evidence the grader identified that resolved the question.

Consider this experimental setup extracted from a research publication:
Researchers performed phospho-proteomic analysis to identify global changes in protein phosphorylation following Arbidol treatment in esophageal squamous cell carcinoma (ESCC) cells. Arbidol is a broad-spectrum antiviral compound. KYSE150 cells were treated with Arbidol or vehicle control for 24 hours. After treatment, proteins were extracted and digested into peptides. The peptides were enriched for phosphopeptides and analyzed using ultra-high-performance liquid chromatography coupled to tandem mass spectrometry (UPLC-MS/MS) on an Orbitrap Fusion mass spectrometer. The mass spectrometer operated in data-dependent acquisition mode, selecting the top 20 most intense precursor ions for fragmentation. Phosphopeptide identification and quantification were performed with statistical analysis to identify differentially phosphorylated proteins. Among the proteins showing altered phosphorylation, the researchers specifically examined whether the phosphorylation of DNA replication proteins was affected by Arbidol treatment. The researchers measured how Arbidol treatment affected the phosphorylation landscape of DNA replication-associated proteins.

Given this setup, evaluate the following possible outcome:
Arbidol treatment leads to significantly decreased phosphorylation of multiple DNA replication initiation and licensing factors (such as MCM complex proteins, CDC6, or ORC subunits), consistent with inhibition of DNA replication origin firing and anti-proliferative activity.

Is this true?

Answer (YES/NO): YES